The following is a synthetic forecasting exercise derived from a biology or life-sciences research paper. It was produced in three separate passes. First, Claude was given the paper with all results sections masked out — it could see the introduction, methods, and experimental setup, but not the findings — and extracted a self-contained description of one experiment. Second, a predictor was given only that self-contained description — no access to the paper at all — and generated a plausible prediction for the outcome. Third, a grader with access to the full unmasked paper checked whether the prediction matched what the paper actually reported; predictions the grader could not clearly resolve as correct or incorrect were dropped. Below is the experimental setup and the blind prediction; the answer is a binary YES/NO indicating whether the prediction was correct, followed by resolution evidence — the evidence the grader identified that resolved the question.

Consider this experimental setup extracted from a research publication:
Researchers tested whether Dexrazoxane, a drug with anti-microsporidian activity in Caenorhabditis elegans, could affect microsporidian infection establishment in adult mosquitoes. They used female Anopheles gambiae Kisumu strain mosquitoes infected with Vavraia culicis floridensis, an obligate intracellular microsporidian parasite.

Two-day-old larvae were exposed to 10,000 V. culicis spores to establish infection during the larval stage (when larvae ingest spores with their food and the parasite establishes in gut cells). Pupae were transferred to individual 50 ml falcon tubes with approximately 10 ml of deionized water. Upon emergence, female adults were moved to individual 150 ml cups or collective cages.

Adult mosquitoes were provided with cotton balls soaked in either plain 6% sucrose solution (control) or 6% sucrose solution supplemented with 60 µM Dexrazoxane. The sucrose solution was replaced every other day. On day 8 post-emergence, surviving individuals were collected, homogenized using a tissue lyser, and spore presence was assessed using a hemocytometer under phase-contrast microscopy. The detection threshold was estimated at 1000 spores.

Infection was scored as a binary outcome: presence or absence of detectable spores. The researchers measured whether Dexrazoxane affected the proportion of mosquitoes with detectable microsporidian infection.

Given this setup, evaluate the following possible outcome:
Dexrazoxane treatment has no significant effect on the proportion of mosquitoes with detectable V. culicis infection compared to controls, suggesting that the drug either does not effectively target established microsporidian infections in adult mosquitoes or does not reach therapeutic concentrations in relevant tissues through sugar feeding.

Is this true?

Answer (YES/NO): YES